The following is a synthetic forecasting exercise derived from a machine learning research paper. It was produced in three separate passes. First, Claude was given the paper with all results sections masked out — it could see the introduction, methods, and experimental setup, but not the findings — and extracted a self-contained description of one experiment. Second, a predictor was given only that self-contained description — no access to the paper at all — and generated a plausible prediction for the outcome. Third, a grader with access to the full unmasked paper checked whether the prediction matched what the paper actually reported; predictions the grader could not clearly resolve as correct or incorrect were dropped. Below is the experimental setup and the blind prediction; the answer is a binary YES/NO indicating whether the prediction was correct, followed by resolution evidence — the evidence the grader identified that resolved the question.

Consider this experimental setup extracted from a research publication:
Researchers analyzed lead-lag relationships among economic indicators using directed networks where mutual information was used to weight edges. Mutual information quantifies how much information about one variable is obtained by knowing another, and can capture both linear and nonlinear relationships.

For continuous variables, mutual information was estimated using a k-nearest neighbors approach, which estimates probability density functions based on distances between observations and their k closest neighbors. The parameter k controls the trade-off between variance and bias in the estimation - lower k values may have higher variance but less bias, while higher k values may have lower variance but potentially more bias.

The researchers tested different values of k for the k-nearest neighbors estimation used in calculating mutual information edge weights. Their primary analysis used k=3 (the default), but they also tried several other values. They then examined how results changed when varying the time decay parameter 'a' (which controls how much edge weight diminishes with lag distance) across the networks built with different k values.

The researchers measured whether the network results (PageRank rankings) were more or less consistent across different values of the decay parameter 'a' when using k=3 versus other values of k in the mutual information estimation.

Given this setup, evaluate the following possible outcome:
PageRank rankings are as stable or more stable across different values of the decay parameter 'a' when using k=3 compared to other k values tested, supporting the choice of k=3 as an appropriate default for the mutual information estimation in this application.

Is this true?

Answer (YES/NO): YES